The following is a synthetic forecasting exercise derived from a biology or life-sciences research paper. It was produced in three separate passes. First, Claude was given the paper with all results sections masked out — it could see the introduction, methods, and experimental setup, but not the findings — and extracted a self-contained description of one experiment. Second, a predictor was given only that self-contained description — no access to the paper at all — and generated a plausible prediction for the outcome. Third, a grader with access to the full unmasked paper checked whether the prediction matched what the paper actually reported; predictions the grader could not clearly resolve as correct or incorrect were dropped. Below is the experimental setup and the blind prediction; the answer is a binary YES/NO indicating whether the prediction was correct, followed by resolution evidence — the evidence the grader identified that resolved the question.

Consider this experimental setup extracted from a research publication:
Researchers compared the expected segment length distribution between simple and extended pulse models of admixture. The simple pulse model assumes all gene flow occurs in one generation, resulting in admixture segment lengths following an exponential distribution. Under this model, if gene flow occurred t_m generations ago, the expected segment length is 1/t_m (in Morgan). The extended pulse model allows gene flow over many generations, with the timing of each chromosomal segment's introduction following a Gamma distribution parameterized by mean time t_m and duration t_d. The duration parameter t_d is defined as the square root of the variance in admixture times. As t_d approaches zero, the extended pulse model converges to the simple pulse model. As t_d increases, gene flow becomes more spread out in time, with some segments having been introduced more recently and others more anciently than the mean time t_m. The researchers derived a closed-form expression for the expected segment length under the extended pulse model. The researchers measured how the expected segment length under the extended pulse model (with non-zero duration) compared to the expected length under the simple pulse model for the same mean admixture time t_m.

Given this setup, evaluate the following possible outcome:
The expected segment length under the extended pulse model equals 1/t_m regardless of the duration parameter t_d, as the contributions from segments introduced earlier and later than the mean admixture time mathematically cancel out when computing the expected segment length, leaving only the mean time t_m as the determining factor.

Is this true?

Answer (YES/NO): NO